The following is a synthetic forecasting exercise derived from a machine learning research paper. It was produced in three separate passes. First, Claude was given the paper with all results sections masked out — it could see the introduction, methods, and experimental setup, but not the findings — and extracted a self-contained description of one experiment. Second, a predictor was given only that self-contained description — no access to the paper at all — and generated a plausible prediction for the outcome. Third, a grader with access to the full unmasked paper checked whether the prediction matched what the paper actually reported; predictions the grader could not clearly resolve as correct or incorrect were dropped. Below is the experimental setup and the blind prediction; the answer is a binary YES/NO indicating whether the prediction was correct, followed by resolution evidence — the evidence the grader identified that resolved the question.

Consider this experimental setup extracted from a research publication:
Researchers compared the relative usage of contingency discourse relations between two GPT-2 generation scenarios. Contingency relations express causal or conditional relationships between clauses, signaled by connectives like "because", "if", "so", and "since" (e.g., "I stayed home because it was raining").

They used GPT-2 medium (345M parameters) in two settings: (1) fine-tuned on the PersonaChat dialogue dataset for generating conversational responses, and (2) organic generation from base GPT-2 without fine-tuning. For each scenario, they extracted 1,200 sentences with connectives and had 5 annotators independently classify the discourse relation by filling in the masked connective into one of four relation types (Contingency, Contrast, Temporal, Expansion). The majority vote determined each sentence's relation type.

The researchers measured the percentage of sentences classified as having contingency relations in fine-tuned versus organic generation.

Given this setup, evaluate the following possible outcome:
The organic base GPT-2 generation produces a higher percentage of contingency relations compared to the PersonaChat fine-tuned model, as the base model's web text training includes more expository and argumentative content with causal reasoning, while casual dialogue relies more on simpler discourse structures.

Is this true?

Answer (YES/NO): YES